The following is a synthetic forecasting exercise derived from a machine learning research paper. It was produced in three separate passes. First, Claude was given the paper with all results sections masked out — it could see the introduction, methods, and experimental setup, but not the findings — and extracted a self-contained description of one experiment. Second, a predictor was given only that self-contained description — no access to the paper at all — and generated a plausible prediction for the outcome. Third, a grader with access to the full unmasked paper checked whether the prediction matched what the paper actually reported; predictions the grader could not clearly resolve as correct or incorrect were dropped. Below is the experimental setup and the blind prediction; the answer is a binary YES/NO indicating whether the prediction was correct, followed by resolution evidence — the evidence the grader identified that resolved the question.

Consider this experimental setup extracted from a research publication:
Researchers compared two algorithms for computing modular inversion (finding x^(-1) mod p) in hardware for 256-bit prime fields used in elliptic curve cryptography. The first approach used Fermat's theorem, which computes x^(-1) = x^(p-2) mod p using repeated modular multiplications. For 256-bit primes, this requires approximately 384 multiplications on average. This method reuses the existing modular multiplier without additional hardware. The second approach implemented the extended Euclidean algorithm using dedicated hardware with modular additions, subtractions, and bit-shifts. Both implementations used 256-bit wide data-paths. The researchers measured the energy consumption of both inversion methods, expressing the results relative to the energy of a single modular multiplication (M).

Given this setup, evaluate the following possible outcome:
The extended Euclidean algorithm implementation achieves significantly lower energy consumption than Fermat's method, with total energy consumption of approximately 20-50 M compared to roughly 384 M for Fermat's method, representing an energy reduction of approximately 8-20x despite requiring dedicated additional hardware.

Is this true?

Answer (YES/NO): NO